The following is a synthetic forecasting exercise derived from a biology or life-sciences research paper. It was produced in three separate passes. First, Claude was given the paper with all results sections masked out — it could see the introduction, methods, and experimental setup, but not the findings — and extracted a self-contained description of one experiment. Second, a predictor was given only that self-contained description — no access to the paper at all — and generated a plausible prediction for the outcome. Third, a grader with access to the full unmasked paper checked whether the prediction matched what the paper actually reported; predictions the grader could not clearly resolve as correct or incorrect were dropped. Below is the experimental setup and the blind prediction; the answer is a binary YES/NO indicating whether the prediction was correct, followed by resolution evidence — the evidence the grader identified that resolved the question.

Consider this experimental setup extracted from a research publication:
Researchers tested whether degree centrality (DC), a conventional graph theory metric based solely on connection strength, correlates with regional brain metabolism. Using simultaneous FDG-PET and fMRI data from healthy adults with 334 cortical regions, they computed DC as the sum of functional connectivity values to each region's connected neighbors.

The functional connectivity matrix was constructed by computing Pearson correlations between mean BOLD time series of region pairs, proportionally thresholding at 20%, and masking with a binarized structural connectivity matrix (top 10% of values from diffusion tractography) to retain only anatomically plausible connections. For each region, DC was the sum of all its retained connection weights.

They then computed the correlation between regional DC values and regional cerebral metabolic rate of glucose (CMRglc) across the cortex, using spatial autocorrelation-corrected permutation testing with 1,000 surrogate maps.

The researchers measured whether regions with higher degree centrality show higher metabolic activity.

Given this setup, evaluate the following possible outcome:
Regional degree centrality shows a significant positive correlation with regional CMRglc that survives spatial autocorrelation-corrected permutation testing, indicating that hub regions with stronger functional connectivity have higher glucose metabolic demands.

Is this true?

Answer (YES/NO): YES